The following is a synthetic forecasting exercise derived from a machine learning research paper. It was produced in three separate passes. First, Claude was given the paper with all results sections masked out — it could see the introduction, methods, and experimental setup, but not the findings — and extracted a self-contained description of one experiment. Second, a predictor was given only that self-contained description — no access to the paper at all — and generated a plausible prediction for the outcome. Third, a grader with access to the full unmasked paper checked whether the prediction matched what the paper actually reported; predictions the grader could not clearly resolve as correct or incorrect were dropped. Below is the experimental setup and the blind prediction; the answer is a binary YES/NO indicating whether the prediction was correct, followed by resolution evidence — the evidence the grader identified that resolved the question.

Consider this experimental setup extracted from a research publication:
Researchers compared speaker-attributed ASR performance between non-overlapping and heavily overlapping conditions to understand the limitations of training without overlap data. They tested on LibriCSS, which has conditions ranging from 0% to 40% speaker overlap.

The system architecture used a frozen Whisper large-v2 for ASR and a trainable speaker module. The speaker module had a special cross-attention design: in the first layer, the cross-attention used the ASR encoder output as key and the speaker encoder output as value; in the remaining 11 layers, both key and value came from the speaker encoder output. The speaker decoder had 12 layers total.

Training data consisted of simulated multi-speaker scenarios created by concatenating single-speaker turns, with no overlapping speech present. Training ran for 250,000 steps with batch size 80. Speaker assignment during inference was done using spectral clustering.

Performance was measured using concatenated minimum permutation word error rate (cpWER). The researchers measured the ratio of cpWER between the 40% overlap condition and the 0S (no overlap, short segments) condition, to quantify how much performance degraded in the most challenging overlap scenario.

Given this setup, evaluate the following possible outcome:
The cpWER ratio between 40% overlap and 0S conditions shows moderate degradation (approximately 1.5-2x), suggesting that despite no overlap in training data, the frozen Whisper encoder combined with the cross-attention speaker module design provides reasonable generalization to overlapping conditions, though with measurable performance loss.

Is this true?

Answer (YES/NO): NO